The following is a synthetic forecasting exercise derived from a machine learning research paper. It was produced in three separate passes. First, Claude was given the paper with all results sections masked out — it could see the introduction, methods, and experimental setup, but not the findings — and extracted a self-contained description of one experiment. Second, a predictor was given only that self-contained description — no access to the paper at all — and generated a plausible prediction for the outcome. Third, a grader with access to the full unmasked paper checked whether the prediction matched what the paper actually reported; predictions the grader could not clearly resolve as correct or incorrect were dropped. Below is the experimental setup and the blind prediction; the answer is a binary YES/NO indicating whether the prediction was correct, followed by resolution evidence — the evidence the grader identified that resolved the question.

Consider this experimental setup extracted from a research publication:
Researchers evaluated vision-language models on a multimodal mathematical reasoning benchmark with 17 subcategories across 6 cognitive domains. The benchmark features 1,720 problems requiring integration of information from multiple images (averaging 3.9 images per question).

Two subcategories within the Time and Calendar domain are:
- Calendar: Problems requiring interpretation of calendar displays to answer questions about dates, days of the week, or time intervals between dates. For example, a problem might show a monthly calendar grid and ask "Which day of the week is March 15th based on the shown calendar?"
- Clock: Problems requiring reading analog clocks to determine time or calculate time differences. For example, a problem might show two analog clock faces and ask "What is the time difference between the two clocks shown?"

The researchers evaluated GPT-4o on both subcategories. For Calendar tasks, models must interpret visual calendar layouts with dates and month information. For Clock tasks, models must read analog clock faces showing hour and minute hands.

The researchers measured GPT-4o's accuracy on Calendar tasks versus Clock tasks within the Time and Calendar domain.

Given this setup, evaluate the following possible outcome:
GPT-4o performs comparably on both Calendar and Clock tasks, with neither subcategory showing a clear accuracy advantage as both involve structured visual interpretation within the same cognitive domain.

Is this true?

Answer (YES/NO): NO